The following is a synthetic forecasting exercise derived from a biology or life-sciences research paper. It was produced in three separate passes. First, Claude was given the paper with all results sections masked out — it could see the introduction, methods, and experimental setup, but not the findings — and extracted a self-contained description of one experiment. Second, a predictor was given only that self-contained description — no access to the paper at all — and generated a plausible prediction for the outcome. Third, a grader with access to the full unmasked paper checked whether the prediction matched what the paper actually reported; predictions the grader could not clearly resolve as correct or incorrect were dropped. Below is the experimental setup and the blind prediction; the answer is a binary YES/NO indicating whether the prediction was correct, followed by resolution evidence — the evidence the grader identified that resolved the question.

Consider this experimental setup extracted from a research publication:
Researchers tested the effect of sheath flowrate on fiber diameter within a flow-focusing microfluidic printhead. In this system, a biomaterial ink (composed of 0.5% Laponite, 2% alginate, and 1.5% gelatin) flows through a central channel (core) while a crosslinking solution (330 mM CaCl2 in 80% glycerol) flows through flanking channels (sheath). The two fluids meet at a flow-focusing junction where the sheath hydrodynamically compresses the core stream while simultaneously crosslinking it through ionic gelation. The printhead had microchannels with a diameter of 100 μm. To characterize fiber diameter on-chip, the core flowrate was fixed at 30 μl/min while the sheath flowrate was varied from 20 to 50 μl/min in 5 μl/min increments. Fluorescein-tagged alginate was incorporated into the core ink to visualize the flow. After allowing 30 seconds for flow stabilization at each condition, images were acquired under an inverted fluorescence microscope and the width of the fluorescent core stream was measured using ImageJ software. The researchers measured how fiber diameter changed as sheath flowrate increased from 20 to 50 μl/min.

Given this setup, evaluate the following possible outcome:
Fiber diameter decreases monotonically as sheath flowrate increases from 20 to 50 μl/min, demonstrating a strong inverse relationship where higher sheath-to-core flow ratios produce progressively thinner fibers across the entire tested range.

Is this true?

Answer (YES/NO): YES